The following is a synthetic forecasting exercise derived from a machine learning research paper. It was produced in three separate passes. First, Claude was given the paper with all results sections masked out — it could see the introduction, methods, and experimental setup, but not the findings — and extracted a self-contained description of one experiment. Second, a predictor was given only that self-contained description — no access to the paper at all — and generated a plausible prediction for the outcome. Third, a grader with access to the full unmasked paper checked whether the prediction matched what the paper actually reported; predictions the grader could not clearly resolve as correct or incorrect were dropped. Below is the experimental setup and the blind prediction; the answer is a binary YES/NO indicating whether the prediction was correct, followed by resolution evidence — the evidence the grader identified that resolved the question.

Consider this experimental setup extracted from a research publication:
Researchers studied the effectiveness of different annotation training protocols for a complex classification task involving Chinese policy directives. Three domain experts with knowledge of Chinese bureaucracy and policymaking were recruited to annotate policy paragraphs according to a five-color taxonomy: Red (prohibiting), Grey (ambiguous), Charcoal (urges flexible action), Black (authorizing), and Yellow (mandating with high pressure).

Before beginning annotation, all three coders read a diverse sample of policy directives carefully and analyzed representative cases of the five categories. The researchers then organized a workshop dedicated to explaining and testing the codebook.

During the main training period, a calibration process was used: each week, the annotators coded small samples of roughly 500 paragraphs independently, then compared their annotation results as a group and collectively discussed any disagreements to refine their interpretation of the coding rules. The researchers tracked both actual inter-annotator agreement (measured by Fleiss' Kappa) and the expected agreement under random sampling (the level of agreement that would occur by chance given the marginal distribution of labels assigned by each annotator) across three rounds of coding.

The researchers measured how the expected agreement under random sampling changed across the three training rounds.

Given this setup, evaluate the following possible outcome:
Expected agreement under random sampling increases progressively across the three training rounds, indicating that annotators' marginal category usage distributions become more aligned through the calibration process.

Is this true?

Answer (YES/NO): NO